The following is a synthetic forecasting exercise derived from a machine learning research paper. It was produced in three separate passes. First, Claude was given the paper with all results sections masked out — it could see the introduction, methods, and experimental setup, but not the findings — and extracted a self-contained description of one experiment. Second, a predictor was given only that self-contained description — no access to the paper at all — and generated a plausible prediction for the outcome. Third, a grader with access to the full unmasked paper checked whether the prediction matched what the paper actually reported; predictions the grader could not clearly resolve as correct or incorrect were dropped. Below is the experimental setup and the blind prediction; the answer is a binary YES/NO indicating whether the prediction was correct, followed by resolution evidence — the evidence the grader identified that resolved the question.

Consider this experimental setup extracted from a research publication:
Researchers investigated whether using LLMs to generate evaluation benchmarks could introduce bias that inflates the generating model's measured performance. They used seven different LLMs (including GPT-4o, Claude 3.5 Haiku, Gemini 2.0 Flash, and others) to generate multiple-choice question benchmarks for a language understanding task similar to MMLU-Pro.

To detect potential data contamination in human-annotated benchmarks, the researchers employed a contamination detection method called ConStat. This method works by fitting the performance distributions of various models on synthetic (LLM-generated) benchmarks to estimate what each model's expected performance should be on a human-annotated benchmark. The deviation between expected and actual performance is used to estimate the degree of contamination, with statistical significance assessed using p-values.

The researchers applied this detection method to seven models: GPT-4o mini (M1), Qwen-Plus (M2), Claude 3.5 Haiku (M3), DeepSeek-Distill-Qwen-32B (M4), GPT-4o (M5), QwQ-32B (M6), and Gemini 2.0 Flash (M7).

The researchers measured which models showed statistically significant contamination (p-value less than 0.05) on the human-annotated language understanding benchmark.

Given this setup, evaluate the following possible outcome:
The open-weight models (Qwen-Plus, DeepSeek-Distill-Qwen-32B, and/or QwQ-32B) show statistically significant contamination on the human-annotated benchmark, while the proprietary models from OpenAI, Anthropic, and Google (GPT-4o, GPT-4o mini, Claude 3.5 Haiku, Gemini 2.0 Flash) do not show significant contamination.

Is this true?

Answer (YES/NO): NO